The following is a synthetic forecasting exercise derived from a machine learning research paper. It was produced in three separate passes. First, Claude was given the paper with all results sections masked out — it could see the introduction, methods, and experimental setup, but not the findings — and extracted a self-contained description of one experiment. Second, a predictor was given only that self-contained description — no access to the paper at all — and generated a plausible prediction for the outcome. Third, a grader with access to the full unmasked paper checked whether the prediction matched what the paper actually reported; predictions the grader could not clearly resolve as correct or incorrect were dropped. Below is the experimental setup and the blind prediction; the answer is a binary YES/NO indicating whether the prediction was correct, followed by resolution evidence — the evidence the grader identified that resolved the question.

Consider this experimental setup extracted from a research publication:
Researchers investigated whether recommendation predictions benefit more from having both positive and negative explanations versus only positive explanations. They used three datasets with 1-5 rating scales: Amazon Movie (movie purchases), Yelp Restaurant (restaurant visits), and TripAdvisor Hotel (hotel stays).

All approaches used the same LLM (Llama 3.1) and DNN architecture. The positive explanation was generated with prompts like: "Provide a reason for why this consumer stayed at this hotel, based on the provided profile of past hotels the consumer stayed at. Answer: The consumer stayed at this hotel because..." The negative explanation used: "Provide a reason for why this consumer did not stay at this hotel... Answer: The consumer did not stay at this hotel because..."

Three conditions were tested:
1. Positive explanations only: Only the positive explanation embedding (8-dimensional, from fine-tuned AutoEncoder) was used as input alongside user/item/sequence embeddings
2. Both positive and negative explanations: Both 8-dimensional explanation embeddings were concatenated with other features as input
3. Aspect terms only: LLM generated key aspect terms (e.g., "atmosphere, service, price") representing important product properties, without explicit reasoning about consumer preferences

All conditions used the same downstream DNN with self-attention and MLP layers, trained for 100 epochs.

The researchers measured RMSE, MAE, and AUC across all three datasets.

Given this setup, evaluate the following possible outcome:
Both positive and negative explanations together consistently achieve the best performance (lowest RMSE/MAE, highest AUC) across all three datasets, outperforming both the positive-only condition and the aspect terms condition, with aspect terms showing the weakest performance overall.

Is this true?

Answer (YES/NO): YES